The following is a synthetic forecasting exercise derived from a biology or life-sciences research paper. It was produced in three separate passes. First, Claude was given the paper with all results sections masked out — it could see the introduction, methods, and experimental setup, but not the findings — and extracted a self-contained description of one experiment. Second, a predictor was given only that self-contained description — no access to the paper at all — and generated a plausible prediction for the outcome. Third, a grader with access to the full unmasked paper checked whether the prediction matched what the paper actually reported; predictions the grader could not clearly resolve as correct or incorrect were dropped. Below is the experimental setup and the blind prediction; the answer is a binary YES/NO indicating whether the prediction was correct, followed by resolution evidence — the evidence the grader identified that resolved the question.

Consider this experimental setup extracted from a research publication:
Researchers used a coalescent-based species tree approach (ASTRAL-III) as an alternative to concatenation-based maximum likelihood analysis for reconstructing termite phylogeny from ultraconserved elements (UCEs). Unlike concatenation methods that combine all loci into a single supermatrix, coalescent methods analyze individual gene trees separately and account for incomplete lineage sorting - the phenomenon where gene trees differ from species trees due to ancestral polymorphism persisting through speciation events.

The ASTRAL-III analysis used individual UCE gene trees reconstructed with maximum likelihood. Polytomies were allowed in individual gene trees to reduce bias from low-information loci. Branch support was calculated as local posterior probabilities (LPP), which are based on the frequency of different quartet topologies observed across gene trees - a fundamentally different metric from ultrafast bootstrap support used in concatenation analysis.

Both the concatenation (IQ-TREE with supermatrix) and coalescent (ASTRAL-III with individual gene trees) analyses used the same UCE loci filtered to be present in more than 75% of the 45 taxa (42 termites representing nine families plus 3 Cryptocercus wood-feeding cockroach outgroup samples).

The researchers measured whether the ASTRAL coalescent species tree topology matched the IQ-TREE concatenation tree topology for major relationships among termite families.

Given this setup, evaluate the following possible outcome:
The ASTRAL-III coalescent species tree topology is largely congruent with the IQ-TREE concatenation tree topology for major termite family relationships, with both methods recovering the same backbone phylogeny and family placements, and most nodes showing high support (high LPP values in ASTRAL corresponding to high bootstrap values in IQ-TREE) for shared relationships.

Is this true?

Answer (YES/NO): YES